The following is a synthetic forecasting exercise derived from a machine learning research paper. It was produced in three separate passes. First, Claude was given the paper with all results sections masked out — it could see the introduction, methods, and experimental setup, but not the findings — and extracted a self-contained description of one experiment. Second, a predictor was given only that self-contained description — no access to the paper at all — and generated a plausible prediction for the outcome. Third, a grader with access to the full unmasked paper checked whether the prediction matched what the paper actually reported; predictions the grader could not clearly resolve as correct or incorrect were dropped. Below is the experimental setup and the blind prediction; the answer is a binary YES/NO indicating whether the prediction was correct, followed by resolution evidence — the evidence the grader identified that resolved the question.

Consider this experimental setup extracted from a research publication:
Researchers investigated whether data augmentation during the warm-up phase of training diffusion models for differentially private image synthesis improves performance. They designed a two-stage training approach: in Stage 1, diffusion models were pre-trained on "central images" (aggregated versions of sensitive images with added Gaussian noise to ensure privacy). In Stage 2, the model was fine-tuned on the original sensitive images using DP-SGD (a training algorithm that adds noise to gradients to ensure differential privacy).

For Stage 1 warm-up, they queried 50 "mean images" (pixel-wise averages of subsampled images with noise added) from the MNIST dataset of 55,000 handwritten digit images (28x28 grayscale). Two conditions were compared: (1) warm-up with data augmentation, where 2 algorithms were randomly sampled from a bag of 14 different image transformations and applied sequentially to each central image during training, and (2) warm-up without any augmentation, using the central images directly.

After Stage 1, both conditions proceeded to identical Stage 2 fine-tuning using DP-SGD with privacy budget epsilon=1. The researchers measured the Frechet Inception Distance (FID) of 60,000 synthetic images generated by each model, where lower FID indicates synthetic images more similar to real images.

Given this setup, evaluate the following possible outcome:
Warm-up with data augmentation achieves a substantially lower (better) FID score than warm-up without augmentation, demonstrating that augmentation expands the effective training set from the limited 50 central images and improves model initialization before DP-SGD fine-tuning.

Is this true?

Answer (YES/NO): YES